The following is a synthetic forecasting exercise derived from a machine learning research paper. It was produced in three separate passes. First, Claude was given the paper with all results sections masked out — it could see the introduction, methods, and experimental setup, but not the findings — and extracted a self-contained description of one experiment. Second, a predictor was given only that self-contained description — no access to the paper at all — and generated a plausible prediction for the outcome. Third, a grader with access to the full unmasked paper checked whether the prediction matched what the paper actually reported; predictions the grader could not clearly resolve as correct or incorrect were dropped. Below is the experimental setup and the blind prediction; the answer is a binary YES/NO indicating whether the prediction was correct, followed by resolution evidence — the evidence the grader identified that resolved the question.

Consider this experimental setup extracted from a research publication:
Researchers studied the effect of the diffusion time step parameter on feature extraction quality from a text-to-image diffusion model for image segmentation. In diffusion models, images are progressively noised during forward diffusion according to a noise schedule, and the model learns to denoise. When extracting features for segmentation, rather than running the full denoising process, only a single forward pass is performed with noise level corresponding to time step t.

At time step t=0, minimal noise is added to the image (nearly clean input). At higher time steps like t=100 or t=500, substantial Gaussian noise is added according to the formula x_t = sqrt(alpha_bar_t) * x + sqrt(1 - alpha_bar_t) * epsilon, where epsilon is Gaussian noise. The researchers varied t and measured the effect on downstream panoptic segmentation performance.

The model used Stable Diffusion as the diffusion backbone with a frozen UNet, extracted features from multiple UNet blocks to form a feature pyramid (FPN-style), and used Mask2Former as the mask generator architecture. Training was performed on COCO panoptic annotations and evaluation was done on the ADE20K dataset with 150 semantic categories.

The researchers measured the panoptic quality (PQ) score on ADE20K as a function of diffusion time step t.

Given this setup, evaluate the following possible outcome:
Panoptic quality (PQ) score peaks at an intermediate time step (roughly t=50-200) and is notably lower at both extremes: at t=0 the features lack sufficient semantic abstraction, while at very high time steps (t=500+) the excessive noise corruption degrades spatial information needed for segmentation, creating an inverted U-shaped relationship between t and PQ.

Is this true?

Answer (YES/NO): NO